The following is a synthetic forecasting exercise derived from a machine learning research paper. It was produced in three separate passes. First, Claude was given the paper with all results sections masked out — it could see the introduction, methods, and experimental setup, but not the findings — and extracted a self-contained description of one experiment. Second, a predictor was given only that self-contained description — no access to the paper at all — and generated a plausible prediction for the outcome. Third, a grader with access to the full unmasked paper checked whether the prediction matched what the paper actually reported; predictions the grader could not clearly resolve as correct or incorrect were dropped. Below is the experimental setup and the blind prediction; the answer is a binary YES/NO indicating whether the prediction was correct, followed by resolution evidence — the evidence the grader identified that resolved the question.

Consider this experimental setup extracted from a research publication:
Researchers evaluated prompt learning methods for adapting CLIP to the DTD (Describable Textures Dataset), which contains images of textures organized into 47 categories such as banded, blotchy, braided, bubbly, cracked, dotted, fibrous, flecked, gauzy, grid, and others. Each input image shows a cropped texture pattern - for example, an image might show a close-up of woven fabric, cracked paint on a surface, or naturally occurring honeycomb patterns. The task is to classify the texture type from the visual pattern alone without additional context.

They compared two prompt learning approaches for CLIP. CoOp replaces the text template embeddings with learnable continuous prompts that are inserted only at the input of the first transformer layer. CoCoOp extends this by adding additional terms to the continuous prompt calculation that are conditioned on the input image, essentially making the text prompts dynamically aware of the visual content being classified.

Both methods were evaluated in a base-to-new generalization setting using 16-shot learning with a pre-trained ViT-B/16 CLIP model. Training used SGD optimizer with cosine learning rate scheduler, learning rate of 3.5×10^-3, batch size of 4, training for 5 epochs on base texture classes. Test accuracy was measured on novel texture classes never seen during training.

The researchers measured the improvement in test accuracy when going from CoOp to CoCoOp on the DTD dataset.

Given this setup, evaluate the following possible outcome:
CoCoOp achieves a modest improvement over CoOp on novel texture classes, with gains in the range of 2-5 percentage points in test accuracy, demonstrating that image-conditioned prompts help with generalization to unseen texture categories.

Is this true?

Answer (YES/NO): NO